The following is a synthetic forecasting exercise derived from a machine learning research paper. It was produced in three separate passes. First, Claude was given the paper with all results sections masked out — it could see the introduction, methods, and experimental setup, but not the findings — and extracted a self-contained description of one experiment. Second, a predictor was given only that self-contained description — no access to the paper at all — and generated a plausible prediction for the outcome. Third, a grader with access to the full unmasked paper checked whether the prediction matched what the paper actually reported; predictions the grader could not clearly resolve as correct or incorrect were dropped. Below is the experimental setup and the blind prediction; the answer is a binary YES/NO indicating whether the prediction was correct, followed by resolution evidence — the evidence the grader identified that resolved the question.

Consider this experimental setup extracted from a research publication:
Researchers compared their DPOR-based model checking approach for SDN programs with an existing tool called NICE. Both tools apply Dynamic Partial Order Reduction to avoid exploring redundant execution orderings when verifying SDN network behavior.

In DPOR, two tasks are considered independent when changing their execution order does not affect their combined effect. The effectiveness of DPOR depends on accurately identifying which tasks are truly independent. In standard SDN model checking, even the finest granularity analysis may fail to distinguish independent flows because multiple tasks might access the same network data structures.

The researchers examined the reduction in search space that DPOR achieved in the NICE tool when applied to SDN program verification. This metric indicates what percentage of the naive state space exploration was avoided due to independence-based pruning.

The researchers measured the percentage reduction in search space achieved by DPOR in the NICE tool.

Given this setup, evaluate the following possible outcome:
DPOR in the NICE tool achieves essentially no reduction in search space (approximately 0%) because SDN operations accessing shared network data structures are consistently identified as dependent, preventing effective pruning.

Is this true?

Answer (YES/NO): NO